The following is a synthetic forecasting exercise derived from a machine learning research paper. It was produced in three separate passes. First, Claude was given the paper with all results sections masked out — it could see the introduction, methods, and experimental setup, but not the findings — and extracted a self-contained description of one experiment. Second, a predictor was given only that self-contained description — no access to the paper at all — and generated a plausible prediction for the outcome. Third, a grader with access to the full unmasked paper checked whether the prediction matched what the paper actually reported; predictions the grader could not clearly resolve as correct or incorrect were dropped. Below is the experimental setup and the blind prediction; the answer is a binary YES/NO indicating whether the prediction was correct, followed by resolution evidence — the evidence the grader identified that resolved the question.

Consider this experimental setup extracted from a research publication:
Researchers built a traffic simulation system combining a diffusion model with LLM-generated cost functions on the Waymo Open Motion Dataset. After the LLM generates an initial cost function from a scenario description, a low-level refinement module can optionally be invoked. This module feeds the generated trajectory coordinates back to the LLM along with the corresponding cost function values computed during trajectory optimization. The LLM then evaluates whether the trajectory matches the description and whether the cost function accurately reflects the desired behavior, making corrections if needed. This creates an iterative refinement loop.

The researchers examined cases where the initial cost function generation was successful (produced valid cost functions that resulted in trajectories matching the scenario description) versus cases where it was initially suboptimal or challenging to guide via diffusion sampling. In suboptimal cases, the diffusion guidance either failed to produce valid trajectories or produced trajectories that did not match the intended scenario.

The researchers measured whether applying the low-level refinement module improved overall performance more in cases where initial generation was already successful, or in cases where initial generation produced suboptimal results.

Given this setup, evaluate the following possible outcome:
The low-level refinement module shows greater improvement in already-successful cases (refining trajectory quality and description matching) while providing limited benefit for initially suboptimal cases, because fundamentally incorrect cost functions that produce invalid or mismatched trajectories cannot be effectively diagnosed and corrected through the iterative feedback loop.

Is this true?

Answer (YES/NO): NO